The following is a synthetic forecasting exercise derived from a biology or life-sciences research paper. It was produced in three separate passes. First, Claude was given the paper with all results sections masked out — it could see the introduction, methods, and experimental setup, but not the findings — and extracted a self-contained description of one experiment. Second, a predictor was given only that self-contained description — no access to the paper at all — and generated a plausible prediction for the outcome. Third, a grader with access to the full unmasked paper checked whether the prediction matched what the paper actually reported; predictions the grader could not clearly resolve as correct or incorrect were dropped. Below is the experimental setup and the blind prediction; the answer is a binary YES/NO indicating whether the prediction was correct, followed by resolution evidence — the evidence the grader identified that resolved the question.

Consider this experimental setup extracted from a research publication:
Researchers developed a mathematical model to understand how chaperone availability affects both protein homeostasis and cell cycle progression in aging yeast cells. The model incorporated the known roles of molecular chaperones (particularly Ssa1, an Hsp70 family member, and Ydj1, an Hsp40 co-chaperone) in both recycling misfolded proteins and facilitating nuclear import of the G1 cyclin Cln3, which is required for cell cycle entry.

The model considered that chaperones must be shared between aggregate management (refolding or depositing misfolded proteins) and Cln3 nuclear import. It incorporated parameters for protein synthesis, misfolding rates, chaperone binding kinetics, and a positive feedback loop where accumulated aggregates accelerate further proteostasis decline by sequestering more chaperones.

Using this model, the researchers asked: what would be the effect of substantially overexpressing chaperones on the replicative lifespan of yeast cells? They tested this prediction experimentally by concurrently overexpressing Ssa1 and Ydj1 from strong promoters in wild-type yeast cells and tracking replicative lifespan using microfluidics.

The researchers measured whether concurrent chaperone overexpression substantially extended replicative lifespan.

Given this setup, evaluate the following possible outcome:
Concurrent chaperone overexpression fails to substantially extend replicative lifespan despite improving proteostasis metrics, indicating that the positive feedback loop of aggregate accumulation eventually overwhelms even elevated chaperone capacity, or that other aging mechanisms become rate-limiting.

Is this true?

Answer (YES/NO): YES